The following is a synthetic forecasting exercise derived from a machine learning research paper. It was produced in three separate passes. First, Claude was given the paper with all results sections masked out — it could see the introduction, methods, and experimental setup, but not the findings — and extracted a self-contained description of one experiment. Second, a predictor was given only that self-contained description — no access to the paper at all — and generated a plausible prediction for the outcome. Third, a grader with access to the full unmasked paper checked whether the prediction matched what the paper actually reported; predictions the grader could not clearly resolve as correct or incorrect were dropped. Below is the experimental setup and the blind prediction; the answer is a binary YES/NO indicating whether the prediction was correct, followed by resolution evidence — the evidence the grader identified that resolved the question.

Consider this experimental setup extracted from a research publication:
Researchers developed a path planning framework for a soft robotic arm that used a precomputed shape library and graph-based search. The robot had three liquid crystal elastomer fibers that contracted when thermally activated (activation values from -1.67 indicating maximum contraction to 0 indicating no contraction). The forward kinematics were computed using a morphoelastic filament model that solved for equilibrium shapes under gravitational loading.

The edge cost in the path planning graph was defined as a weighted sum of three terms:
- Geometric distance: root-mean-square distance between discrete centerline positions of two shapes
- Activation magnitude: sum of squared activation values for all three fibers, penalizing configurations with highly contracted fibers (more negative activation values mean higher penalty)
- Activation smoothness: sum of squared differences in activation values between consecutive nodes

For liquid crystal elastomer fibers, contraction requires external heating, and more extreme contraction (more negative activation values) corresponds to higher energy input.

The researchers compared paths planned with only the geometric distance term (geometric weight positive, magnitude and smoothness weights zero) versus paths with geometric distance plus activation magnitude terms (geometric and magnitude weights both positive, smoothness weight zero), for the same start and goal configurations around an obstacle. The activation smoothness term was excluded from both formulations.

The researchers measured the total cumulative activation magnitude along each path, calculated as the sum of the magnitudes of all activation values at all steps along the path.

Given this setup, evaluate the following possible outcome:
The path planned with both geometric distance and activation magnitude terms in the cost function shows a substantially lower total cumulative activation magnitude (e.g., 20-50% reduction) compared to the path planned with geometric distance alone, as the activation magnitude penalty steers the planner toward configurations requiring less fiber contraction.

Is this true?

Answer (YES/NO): YES